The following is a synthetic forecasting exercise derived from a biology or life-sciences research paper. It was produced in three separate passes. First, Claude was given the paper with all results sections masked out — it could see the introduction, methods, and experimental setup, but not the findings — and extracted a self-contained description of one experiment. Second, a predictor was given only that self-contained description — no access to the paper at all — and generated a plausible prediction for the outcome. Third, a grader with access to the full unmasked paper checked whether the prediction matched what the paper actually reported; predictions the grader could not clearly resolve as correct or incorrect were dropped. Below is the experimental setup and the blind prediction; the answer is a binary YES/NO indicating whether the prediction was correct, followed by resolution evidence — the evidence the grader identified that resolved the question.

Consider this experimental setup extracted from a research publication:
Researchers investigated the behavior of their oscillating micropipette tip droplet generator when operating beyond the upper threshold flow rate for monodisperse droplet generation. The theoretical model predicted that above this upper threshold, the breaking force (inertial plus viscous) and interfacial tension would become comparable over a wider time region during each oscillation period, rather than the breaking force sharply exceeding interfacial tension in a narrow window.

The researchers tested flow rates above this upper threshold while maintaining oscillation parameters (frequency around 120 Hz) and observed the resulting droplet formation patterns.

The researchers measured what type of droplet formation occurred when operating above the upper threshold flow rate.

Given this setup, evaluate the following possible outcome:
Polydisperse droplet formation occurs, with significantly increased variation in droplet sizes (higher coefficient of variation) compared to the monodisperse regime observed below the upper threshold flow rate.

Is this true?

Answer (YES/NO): YES